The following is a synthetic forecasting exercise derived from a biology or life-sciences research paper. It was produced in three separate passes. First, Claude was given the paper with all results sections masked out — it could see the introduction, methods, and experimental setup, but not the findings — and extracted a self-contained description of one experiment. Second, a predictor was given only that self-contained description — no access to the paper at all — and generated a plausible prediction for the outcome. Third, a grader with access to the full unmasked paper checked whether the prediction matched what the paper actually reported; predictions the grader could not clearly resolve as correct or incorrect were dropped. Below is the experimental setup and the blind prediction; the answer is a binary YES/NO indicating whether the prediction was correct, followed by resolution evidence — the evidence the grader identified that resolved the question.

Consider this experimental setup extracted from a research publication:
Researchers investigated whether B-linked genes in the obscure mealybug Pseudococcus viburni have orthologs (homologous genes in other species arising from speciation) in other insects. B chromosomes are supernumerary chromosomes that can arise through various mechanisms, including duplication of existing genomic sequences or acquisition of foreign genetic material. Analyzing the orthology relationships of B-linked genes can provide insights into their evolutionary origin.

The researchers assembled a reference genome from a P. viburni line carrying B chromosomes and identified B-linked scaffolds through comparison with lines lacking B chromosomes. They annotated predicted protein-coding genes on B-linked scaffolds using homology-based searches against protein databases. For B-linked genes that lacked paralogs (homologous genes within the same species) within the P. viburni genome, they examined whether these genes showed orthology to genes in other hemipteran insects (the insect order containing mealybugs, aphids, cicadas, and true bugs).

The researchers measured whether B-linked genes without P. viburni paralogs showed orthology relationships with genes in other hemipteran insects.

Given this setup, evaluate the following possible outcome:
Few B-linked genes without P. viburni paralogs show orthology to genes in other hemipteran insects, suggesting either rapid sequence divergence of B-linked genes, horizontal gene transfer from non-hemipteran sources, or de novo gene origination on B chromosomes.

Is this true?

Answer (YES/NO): YES